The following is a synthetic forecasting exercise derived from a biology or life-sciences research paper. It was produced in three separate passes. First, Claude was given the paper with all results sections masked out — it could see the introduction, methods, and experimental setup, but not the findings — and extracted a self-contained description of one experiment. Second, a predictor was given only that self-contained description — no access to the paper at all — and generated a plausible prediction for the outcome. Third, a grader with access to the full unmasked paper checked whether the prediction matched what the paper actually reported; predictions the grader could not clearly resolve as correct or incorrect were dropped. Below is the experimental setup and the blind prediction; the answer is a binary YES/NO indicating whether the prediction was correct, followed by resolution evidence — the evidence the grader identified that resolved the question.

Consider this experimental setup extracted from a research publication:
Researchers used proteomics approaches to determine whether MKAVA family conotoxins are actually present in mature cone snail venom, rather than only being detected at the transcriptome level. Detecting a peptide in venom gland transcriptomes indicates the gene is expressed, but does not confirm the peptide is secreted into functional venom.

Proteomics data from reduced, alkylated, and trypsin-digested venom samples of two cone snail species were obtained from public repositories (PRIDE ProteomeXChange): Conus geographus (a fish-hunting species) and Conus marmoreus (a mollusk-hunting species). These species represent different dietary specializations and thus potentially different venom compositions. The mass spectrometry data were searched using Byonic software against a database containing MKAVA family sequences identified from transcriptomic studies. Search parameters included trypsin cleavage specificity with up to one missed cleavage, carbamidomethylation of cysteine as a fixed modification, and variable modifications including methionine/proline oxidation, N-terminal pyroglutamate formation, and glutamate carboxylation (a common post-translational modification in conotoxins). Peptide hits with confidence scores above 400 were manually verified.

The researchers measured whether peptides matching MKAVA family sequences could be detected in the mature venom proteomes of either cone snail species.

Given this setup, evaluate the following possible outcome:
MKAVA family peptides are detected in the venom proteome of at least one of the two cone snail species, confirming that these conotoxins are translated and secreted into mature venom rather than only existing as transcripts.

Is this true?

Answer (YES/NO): YES